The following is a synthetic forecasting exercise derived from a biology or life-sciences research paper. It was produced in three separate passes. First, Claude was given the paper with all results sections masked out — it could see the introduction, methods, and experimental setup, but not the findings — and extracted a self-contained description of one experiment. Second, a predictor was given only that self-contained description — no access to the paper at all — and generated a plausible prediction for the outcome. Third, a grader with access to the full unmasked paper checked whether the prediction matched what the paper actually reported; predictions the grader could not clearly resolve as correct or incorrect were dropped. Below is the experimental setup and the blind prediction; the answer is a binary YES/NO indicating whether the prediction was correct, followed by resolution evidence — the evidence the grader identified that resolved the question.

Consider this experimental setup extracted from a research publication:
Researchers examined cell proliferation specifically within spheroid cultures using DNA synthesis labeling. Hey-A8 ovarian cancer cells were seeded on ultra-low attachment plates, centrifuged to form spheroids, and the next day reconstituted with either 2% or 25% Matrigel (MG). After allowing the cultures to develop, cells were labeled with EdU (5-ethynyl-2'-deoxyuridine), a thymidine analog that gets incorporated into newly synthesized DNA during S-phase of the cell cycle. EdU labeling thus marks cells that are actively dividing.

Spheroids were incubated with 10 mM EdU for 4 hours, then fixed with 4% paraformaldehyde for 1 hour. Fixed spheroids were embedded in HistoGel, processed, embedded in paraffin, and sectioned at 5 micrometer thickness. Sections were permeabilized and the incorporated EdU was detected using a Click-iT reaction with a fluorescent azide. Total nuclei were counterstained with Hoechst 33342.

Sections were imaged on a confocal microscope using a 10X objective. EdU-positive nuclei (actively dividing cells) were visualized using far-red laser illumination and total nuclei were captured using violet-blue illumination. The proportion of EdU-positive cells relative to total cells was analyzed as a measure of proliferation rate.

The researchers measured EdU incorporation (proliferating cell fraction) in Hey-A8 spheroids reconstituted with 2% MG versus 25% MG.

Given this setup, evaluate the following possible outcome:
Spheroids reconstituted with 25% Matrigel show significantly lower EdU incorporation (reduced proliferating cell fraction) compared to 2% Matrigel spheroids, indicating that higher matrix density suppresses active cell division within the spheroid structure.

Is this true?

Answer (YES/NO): YES